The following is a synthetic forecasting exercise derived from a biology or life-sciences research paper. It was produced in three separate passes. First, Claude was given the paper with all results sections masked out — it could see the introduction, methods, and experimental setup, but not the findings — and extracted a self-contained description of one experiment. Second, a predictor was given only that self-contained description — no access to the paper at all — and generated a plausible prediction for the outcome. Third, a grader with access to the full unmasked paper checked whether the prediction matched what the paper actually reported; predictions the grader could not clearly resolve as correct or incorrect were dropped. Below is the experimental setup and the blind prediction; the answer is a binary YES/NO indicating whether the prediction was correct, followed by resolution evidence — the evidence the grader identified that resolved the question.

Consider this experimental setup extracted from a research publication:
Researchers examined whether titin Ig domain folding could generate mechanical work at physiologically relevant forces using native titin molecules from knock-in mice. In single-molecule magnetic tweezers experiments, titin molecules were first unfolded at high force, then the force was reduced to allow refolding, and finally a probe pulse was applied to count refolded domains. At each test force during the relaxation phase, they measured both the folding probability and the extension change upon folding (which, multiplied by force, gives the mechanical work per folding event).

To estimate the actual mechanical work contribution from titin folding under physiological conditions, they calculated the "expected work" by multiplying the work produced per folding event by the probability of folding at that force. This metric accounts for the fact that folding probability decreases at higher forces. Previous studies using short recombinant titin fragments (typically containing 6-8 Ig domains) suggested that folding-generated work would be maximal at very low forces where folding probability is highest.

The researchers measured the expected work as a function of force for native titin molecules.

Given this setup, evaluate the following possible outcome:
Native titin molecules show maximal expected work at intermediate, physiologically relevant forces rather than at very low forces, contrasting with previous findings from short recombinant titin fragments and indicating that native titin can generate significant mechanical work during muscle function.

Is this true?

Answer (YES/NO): YES